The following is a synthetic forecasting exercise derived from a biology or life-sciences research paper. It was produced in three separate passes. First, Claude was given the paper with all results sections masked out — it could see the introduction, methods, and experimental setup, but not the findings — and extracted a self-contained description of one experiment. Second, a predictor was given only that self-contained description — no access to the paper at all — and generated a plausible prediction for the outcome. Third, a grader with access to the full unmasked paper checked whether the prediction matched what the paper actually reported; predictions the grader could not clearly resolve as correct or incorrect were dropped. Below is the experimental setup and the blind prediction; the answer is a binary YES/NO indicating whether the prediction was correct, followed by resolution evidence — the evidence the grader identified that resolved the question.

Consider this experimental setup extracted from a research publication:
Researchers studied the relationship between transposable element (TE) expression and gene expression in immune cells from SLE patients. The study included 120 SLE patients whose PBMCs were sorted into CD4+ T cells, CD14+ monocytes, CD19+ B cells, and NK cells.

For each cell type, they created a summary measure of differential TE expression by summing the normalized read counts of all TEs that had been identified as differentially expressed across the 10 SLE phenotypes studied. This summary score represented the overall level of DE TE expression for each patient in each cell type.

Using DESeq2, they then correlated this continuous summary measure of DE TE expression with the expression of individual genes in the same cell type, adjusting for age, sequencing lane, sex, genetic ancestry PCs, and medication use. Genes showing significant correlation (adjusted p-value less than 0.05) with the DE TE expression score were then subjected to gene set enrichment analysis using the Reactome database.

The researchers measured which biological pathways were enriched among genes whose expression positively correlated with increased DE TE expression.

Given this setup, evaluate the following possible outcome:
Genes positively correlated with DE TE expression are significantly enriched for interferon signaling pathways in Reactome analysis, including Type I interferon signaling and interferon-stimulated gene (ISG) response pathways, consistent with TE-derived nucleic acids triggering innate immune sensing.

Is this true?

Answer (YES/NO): YES